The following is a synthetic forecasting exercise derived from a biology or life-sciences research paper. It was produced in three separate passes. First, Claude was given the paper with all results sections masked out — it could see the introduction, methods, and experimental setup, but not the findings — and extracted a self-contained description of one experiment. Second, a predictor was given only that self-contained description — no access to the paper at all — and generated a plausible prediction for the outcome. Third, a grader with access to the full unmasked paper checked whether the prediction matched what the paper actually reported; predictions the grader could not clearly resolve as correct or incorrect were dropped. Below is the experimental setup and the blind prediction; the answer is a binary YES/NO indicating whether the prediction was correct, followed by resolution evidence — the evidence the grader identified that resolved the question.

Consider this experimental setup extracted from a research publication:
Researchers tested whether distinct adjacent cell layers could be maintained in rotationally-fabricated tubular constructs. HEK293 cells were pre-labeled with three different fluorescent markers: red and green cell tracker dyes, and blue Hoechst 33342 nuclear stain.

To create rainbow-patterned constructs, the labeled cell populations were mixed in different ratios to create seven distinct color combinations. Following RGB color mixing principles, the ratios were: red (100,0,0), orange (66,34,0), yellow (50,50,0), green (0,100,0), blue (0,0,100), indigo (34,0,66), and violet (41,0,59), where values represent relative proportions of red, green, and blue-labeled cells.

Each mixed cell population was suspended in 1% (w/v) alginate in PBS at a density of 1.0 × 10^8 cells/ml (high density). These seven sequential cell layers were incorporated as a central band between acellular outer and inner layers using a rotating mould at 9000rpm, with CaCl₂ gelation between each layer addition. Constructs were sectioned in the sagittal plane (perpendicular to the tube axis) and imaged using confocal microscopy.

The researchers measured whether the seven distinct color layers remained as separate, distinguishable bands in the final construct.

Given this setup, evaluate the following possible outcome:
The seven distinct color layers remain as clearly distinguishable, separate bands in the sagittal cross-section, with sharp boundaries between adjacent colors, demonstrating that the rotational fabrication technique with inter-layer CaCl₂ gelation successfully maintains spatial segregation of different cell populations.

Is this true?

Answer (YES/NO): YES